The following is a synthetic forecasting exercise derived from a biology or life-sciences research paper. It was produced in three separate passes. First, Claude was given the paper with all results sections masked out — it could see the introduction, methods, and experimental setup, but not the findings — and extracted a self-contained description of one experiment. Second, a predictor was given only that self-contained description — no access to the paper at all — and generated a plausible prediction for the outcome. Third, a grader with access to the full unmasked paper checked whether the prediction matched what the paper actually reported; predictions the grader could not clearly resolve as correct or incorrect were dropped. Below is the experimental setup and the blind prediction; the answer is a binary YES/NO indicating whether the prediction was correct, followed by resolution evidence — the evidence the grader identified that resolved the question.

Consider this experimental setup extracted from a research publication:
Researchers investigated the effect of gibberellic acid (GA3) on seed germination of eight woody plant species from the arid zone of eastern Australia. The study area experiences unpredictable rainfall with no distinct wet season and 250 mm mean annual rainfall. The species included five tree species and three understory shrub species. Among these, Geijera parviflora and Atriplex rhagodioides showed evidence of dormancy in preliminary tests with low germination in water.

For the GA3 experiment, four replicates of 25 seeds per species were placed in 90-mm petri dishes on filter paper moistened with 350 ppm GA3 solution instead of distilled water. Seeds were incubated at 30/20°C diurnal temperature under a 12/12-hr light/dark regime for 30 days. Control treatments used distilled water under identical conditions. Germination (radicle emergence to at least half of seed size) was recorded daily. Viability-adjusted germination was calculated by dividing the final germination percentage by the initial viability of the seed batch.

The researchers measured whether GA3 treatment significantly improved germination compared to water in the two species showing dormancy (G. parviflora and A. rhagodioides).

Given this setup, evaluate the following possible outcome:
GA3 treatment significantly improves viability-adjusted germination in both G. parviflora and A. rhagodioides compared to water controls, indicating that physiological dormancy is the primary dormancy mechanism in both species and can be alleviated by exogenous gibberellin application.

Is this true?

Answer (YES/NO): NO